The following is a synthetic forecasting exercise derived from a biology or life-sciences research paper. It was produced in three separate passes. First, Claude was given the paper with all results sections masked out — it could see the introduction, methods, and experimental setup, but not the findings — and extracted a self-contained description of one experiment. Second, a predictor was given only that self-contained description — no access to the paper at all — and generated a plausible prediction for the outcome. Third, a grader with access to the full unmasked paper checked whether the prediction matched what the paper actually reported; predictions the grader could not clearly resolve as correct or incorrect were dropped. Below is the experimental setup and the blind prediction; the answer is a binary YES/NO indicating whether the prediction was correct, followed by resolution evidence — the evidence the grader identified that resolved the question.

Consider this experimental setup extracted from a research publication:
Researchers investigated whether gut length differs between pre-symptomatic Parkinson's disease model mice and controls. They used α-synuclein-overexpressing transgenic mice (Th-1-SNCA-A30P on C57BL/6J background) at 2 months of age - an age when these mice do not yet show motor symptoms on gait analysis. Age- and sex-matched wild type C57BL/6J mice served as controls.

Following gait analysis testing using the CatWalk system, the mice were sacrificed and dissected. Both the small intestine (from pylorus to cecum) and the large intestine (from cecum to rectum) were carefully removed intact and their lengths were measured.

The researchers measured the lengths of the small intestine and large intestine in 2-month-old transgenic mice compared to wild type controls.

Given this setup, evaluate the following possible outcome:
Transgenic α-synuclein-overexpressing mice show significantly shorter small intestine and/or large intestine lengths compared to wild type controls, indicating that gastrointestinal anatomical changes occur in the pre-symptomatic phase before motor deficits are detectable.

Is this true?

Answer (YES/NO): NO